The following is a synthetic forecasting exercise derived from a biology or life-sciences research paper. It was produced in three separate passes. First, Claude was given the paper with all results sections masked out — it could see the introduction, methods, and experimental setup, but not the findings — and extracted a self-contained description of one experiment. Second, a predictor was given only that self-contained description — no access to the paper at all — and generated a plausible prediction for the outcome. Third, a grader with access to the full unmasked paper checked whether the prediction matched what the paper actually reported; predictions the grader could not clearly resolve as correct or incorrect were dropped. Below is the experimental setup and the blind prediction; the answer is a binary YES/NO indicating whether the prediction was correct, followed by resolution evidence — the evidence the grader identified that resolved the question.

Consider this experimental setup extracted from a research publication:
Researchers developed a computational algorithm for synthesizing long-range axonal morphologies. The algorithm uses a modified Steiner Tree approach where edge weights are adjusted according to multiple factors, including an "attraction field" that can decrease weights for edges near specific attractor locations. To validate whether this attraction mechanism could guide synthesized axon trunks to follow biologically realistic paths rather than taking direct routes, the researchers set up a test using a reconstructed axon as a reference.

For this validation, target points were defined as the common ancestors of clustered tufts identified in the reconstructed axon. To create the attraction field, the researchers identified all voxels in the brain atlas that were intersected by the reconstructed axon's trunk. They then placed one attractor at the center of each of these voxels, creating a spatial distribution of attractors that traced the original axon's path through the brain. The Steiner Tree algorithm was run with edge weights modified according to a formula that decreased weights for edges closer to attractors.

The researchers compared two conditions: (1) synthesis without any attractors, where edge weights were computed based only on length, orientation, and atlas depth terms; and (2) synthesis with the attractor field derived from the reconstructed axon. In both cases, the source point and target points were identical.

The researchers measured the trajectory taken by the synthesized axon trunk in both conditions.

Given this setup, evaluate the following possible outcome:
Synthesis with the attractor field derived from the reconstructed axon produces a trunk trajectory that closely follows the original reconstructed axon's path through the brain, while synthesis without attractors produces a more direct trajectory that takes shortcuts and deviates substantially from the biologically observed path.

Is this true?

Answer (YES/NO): YES